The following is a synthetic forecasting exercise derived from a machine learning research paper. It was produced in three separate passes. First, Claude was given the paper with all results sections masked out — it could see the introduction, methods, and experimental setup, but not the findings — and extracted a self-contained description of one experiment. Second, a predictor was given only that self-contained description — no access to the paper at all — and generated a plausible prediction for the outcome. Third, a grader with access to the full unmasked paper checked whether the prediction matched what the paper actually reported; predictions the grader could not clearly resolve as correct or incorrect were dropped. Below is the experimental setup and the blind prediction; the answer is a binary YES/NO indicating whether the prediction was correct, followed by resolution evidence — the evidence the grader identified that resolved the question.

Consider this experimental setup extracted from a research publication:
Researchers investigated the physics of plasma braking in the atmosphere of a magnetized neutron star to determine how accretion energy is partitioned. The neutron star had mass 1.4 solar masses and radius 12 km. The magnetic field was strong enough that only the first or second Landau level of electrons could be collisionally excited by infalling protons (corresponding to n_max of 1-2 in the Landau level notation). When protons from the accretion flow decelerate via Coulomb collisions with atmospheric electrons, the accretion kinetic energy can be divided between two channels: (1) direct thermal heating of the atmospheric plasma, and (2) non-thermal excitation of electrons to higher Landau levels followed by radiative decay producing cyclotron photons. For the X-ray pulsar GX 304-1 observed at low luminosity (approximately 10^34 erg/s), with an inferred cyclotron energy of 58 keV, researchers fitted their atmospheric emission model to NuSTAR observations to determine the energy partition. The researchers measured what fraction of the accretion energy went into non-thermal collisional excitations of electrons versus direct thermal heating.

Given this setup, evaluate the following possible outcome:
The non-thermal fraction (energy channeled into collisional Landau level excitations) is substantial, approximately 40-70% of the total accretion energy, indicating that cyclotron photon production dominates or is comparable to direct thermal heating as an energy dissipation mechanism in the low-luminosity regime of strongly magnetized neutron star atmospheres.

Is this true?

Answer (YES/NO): NO